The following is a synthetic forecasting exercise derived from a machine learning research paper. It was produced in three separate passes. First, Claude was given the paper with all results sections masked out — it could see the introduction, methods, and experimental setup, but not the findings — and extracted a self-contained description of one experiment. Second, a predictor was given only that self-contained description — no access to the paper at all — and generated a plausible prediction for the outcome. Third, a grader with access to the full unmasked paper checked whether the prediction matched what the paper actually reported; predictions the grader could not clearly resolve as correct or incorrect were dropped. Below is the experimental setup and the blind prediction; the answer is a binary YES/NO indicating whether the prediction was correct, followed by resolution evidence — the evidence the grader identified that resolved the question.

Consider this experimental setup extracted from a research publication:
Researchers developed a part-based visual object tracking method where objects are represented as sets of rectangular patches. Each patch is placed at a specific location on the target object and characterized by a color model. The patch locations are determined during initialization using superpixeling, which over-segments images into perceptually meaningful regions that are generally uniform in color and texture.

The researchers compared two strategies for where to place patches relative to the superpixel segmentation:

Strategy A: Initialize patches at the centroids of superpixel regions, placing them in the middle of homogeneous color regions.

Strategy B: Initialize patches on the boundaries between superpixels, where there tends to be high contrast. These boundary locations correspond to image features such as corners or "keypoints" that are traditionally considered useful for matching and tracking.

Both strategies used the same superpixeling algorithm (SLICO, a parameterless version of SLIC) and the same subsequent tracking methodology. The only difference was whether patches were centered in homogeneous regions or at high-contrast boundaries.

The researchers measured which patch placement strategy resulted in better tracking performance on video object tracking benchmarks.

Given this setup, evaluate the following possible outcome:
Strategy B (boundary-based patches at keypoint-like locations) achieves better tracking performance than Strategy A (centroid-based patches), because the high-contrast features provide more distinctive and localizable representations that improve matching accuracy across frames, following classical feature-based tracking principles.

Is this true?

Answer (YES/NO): NO